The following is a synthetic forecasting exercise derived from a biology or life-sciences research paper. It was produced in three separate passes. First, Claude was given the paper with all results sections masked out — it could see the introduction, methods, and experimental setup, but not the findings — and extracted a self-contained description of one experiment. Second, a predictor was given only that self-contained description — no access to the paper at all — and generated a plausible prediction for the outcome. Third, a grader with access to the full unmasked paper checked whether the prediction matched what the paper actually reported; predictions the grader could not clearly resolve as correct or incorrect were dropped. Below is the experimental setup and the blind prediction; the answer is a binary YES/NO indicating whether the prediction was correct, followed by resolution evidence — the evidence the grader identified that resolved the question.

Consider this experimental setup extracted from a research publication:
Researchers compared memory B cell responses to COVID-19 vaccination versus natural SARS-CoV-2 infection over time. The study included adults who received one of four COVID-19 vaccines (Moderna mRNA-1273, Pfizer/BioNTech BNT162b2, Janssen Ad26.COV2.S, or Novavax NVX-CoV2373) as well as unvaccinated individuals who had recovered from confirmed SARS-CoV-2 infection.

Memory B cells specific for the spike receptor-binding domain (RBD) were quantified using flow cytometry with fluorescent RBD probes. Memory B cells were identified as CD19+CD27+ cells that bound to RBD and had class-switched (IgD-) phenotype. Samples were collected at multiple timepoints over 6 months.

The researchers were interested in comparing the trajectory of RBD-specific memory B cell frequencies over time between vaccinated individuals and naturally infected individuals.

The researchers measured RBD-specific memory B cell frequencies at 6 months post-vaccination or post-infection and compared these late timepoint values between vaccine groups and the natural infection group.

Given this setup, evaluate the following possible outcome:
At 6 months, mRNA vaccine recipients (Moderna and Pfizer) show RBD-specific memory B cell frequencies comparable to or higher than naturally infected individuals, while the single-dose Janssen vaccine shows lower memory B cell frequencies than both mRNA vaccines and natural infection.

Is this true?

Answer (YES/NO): NO